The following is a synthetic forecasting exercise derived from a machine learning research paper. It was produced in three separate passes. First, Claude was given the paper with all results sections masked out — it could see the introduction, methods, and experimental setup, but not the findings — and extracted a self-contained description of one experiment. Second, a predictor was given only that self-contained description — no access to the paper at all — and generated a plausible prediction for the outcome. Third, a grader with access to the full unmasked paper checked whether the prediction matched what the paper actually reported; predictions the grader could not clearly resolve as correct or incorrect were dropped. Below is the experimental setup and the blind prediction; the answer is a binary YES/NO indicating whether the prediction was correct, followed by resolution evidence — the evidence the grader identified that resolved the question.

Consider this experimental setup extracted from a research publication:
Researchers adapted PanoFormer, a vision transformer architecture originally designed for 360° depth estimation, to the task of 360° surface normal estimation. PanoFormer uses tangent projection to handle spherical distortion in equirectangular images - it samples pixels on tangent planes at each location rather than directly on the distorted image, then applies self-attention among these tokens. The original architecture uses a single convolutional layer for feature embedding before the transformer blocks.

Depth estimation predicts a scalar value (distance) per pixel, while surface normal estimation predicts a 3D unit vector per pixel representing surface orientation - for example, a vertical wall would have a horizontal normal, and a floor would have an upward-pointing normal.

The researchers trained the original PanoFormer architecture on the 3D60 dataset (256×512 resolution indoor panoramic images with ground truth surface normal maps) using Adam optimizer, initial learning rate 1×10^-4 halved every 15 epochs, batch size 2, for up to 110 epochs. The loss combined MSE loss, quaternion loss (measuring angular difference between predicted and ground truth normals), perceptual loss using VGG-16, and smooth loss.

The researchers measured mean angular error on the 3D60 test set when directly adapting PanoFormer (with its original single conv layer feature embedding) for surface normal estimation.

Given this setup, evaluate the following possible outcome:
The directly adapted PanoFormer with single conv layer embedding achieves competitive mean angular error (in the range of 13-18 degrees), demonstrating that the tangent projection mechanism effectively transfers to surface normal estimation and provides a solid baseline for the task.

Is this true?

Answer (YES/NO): NO